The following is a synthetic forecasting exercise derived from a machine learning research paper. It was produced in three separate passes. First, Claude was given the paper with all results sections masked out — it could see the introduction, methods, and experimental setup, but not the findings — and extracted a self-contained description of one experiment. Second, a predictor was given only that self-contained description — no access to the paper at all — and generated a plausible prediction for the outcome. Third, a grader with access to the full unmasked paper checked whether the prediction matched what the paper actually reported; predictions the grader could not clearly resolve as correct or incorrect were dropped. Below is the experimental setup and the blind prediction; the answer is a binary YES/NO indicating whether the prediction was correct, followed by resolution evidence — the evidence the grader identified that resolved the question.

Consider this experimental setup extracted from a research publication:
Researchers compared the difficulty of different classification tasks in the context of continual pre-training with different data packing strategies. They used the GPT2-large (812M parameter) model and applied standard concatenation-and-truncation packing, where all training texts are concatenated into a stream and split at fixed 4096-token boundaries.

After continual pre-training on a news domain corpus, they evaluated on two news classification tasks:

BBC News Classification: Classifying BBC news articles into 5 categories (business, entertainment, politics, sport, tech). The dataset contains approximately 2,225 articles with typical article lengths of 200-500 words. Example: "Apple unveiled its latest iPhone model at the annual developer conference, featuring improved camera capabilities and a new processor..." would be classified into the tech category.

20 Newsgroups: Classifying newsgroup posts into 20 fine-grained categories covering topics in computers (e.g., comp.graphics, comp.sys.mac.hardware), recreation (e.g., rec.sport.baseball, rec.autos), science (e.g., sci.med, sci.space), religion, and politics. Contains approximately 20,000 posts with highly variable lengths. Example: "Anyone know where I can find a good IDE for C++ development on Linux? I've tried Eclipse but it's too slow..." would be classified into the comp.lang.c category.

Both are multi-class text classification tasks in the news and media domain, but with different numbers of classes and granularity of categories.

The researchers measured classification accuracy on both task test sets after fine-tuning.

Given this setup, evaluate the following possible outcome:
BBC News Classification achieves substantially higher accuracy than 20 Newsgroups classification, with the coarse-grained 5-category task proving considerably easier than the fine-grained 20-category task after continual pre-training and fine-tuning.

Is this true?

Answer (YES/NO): YES